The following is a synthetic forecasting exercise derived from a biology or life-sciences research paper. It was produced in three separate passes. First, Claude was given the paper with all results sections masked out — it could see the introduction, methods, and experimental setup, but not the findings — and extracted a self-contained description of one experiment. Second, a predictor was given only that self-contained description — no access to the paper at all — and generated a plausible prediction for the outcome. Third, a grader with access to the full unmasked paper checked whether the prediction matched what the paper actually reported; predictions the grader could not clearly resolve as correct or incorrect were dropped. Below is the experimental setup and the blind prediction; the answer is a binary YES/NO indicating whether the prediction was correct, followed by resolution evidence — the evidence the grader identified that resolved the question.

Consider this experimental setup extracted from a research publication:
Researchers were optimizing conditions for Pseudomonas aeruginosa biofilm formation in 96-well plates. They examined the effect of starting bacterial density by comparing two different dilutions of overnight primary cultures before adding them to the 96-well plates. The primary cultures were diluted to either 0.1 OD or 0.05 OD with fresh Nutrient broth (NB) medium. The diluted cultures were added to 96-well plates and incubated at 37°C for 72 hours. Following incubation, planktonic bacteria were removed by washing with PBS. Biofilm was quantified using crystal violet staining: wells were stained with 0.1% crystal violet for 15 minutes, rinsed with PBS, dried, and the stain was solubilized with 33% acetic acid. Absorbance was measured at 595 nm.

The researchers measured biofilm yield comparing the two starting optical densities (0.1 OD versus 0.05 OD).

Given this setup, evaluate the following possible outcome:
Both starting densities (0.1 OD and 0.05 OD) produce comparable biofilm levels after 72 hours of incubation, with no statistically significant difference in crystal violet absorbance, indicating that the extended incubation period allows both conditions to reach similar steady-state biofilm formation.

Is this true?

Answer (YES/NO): NO